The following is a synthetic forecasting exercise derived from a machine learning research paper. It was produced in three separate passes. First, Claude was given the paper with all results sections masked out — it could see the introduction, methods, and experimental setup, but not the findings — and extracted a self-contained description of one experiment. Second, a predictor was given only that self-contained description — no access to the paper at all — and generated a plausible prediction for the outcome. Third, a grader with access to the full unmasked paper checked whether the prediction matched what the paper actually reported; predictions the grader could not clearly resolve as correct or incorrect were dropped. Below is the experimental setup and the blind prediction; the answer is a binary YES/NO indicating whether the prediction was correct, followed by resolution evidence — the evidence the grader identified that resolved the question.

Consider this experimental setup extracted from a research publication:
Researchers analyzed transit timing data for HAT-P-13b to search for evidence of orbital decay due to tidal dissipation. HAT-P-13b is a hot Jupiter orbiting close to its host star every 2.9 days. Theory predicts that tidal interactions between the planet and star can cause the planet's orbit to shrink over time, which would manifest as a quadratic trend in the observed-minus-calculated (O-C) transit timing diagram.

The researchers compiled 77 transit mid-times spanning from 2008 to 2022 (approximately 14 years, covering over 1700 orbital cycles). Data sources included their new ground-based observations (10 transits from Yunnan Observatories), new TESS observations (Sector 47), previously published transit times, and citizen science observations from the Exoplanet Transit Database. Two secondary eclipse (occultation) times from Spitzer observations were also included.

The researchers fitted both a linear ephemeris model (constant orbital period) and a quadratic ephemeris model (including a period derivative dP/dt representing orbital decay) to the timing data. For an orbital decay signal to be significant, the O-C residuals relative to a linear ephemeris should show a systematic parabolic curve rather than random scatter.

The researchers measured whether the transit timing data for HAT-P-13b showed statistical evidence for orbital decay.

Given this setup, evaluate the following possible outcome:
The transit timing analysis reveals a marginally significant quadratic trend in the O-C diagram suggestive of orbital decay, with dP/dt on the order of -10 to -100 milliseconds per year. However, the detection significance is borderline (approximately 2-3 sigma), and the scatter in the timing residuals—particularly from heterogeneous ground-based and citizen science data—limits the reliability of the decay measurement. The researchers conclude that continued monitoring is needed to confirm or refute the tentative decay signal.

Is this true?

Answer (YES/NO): NO